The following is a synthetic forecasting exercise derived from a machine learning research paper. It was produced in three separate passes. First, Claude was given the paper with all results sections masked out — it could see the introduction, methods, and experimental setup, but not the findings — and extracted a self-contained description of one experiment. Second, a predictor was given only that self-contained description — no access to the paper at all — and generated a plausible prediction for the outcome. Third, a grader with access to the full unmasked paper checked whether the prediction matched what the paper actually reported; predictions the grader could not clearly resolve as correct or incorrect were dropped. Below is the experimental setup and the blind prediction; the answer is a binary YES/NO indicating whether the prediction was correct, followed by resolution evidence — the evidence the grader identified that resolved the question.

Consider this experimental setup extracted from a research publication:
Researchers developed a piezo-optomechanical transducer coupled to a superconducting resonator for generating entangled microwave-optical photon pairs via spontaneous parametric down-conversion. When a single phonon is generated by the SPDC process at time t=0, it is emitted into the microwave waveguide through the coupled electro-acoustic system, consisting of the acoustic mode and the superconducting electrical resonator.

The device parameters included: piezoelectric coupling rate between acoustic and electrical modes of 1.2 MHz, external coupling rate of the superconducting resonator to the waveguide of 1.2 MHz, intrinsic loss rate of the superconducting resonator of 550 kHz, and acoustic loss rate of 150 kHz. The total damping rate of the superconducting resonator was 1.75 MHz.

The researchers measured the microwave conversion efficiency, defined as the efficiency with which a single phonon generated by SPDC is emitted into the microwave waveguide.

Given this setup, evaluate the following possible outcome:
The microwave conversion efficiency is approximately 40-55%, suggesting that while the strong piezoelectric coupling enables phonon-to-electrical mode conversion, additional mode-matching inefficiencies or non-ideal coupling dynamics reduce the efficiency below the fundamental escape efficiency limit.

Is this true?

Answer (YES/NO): NO